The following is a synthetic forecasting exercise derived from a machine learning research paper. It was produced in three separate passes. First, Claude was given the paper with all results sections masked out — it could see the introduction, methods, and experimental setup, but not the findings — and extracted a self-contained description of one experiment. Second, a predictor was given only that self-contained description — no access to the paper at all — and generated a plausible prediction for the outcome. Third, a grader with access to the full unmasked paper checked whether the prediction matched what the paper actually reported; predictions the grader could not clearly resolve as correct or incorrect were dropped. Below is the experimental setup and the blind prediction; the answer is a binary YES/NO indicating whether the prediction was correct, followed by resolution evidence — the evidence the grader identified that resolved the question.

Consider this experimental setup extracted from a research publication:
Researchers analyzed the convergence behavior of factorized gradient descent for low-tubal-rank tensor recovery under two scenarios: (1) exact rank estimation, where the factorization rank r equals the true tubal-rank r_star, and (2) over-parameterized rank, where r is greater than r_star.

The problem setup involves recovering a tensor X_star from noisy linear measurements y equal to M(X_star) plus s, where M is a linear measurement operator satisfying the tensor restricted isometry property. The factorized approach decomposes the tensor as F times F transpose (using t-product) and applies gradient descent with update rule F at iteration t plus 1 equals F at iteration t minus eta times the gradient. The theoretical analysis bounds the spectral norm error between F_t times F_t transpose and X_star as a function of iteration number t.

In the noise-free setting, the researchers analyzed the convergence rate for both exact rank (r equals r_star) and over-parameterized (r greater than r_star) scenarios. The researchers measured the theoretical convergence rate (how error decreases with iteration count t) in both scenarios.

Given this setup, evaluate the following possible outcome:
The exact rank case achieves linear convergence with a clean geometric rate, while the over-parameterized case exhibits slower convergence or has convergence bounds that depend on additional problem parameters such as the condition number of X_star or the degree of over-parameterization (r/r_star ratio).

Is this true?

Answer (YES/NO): YES